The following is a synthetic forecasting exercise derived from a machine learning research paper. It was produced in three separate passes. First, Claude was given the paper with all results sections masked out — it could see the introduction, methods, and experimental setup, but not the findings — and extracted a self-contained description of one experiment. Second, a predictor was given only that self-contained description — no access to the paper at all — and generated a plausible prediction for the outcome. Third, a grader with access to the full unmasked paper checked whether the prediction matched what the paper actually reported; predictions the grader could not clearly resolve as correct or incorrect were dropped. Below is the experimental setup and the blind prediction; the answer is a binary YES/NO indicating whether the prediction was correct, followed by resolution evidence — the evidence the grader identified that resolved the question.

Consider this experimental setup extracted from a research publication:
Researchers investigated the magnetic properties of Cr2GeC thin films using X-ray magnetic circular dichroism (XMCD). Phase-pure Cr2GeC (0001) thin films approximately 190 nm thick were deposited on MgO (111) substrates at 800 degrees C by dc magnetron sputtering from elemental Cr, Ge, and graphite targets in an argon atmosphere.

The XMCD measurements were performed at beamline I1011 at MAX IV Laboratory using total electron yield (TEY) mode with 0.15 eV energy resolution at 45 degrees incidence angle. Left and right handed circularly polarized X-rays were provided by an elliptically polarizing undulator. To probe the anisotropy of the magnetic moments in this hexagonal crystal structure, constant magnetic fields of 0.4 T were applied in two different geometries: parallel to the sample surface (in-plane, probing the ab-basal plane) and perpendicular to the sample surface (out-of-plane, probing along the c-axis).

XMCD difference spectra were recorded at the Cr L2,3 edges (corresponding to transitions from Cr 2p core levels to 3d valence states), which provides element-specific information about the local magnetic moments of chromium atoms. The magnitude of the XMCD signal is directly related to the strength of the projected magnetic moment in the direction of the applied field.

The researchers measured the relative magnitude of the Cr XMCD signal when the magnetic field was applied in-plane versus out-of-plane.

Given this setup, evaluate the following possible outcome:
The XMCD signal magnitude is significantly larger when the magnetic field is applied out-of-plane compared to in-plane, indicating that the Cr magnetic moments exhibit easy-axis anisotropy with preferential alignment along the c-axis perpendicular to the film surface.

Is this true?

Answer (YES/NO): NO